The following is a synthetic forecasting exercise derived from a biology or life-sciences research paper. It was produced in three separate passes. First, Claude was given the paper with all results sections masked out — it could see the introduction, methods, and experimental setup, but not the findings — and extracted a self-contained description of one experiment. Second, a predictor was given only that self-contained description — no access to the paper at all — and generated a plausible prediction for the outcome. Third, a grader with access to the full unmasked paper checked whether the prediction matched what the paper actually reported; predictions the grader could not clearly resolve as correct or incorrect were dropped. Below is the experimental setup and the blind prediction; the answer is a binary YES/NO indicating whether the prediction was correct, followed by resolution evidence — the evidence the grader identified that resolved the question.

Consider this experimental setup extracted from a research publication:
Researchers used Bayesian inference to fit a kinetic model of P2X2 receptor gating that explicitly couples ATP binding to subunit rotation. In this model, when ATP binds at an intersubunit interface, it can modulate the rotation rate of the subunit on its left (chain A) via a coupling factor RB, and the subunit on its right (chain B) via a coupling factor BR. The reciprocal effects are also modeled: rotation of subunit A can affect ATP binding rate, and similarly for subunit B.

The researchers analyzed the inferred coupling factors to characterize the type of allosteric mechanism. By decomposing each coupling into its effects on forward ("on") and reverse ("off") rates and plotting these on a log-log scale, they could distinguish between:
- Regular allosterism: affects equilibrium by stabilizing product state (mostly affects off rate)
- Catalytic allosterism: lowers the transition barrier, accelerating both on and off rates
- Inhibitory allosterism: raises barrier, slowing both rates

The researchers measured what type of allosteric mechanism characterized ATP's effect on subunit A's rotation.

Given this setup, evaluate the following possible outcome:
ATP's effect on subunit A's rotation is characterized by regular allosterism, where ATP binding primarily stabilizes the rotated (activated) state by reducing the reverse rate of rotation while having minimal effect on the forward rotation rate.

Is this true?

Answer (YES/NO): NO